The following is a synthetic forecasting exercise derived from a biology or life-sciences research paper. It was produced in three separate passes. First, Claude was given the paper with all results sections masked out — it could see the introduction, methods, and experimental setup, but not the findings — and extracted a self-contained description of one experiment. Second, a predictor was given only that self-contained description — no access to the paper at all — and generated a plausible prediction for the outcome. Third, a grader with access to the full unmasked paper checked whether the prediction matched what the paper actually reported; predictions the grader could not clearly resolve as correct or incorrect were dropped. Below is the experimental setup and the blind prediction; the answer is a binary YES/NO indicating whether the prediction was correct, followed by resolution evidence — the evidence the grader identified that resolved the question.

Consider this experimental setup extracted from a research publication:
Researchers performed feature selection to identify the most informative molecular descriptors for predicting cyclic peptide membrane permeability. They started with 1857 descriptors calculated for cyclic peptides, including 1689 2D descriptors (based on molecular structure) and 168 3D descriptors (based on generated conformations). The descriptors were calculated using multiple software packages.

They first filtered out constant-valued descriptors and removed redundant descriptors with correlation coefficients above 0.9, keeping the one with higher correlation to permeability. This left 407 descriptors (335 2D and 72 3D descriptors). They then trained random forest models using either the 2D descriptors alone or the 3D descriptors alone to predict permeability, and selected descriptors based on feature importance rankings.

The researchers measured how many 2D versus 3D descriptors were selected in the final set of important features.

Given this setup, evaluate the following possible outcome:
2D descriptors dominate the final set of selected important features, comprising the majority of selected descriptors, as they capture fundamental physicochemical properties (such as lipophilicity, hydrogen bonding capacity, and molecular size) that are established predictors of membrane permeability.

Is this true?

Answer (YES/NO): NO